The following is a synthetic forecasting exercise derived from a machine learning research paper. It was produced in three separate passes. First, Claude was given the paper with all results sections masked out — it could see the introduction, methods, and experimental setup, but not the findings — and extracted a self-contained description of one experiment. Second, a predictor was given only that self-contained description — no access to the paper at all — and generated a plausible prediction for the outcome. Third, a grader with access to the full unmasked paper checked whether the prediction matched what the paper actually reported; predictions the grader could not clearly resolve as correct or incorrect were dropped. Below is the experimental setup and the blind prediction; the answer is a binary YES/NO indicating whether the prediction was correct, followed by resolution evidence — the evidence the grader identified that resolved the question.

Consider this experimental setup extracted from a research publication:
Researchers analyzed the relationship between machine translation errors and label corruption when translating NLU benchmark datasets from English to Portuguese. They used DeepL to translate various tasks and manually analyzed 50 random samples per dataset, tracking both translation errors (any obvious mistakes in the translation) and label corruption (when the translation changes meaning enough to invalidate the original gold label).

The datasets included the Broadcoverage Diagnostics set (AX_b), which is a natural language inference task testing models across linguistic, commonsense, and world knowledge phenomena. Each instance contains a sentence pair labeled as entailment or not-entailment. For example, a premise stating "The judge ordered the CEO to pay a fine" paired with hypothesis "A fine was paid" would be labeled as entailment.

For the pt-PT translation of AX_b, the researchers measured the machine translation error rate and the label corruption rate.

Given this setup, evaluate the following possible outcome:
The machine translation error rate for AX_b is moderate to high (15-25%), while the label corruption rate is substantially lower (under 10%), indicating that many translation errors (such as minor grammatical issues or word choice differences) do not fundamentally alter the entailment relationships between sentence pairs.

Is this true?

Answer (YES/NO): YES